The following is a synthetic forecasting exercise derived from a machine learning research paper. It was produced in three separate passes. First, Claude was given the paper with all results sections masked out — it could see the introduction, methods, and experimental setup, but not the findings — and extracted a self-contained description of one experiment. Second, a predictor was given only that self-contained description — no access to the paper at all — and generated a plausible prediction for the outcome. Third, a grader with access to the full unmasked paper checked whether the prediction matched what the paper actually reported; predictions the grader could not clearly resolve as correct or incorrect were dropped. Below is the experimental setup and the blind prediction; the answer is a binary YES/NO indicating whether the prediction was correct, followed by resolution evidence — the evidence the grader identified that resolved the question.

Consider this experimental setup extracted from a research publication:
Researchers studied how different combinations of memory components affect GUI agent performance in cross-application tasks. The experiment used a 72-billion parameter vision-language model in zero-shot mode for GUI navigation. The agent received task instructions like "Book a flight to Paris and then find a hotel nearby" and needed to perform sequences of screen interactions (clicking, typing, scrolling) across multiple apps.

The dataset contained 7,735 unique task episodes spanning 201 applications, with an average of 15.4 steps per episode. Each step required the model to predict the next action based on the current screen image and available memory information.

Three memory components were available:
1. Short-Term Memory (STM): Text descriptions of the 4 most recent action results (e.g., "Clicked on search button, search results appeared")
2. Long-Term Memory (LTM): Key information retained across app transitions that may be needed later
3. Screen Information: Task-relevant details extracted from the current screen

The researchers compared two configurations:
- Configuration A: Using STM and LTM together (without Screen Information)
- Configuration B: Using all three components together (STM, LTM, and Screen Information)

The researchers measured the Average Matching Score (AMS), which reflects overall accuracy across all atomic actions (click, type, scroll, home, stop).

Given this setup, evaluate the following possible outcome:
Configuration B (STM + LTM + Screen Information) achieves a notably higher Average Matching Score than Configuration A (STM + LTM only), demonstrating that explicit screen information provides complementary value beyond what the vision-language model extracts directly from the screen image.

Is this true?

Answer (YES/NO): NO